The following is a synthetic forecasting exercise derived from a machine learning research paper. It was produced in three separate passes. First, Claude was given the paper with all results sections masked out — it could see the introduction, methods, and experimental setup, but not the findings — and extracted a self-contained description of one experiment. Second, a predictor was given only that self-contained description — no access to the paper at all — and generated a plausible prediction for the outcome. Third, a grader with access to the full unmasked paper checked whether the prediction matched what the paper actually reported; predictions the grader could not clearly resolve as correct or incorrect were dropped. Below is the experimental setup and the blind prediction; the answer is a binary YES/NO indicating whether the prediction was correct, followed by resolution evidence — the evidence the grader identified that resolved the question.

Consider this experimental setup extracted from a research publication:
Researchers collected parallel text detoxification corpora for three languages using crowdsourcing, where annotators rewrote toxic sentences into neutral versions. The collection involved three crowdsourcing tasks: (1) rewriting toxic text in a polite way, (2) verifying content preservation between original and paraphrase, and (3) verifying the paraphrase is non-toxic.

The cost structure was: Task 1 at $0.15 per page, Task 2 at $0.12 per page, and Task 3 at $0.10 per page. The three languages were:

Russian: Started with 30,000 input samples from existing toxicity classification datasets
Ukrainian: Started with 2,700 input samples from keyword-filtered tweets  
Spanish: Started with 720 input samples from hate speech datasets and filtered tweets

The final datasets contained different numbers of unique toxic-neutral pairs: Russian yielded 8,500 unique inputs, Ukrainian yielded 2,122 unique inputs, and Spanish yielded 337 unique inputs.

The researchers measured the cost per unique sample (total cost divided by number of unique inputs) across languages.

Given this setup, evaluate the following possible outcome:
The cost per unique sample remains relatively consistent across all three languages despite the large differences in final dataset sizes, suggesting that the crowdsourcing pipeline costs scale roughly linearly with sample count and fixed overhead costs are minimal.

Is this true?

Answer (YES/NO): NO